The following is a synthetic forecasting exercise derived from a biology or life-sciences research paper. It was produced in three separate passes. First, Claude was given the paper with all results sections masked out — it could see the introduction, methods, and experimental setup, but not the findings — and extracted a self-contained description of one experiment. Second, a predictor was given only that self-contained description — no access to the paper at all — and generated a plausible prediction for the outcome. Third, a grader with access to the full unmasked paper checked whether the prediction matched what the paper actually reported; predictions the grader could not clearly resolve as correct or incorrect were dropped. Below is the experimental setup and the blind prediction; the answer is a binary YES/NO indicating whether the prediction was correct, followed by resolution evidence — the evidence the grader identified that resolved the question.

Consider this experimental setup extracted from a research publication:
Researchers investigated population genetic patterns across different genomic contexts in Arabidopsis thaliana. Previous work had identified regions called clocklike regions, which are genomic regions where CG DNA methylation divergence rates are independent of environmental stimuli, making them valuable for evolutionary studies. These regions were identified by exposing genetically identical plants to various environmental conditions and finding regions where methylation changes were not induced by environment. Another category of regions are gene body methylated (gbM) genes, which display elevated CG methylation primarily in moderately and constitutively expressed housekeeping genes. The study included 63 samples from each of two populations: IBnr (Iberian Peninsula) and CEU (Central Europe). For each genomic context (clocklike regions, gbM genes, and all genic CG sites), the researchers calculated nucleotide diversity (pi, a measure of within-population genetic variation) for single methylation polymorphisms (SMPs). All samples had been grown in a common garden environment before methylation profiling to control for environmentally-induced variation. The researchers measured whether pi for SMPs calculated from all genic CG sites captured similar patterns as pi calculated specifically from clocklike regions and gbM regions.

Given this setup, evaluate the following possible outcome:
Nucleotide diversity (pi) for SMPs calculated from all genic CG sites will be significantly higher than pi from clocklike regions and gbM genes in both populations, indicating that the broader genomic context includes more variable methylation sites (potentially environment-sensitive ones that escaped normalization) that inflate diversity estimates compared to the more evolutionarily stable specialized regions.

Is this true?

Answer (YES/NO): NO